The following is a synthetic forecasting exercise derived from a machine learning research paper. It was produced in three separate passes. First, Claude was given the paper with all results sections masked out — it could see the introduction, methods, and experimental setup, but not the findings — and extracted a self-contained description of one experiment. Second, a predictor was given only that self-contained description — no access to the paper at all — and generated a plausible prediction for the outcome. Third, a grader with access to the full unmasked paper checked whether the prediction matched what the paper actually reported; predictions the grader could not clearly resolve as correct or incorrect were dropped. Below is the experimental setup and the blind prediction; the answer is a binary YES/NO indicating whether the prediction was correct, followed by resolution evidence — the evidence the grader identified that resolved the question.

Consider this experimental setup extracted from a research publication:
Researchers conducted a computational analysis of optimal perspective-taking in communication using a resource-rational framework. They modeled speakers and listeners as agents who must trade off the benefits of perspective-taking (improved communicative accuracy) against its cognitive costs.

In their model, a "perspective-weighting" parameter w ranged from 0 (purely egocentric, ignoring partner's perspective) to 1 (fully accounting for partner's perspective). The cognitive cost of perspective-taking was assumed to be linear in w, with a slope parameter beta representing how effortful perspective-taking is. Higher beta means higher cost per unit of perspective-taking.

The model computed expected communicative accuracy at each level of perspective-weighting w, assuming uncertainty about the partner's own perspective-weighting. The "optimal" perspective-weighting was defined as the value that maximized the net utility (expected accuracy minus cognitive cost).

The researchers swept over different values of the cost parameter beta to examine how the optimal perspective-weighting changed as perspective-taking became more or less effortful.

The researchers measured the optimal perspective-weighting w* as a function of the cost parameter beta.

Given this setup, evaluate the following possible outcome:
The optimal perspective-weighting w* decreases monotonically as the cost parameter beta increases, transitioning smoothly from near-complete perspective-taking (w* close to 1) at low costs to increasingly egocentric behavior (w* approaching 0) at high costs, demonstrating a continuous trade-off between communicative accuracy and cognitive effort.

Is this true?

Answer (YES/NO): NO